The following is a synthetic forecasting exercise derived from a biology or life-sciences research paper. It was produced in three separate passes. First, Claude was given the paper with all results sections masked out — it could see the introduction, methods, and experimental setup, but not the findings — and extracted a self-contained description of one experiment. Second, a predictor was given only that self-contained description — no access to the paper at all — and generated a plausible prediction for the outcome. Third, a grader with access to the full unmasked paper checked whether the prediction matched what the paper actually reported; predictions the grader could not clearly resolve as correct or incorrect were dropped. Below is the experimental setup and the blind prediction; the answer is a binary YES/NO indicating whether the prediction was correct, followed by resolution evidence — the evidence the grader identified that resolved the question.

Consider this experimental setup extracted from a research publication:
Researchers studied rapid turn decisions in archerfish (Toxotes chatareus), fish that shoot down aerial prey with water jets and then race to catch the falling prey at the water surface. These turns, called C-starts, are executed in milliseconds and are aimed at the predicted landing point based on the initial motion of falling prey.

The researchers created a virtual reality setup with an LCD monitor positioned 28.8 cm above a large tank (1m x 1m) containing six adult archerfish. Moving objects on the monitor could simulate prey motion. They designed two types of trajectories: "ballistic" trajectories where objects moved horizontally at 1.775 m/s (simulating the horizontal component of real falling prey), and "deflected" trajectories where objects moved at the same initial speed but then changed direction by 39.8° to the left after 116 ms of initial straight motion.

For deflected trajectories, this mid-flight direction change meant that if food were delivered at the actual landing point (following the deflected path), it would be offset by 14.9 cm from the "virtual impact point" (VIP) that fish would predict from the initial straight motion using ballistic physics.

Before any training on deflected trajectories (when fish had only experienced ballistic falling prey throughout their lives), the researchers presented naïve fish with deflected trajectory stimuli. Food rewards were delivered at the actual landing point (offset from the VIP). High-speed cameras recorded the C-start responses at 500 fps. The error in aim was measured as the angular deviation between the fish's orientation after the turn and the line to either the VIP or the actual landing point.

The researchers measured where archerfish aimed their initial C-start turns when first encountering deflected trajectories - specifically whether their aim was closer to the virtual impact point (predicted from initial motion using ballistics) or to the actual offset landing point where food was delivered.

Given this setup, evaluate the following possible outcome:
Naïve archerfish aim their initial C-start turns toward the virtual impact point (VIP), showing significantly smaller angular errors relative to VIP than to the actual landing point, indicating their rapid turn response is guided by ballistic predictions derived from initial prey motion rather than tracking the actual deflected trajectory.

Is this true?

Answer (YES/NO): YES